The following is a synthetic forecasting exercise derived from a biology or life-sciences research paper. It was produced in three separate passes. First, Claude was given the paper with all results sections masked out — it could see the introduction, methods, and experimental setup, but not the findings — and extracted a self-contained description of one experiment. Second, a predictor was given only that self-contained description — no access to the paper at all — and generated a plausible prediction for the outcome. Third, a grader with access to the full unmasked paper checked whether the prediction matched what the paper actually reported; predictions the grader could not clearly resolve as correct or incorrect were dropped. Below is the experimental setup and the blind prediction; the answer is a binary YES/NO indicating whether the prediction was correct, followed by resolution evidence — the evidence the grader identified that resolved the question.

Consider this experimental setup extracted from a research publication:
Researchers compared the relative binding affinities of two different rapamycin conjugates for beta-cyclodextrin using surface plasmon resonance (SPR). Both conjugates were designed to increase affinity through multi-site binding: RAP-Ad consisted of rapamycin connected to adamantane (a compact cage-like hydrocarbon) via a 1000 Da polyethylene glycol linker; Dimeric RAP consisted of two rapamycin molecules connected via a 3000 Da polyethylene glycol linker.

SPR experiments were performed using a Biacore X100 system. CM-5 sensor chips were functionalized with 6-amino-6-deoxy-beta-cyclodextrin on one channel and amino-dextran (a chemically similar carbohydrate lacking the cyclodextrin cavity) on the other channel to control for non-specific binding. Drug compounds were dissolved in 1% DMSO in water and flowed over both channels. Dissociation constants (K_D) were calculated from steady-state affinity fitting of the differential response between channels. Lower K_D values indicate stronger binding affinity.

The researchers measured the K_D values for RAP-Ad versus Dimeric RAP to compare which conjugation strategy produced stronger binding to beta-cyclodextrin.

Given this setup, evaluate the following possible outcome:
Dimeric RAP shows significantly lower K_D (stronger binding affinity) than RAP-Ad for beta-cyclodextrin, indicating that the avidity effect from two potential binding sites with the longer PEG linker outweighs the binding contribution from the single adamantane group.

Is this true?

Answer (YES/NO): NO